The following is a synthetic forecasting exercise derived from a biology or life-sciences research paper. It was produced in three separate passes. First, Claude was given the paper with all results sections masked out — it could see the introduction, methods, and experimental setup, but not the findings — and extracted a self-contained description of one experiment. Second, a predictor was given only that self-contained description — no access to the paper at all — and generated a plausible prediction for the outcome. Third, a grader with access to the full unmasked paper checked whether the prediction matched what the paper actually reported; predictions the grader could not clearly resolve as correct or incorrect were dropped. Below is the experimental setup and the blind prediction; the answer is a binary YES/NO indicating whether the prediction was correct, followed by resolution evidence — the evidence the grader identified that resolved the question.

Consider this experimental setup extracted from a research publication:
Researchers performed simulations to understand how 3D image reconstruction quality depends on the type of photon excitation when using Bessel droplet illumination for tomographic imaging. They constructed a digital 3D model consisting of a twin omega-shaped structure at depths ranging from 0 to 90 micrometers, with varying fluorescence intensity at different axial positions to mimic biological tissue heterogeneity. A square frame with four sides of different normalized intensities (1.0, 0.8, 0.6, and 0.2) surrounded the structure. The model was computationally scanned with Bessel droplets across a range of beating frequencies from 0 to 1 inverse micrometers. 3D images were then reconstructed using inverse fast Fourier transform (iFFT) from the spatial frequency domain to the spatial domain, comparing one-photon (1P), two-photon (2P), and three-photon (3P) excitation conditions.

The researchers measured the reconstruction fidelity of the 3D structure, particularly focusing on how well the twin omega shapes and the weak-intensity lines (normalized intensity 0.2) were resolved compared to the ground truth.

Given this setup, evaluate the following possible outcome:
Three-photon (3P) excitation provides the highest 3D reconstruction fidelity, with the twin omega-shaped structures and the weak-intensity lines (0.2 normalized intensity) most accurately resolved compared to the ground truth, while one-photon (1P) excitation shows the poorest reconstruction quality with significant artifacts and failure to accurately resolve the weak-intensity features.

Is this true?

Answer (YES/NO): NO